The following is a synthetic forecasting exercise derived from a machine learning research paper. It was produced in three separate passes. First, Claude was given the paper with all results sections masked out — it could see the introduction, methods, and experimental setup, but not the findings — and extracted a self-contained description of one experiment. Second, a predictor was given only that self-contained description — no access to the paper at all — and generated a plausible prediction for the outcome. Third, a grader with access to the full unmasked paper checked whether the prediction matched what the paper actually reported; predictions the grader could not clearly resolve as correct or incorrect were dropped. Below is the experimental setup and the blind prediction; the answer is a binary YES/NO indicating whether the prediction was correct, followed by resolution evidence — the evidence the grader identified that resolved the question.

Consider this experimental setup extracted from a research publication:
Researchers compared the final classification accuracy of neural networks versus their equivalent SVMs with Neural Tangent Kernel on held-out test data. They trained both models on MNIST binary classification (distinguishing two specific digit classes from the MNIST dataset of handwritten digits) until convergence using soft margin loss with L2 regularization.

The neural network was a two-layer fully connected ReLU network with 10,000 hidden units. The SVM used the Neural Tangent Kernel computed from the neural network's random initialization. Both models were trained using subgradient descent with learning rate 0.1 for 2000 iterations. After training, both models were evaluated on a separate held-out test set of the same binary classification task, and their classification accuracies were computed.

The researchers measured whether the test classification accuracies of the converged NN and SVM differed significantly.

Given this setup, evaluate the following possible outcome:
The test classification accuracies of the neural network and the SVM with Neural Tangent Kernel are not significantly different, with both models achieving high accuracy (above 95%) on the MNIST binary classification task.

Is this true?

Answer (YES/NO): YES